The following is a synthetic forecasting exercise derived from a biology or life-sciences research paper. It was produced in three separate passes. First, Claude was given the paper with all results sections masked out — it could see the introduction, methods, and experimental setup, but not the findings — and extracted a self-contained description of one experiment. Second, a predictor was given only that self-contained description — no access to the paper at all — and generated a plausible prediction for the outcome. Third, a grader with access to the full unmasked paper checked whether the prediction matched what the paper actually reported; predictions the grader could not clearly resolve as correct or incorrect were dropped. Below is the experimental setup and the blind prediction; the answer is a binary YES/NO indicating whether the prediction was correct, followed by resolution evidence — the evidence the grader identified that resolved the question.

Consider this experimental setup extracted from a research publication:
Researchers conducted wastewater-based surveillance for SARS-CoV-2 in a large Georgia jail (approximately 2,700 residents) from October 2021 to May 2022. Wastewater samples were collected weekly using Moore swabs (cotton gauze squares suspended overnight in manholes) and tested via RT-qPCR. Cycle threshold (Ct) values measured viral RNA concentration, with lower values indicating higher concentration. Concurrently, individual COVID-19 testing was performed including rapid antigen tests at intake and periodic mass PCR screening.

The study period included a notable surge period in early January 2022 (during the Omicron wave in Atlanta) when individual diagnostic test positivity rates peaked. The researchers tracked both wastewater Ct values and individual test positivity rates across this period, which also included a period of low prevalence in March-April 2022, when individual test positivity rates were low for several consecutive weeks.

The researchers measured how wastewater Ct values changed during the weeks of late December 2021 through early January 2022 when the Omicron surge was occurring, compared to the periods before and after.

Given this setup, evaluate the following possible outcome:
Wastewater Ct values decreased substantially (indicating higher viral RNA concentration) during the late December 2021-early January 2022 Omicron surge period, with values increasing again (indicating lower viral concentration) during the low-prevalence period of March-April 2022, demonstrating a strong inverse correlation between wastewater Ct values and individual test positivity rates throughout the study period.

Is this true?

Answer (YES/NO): YES